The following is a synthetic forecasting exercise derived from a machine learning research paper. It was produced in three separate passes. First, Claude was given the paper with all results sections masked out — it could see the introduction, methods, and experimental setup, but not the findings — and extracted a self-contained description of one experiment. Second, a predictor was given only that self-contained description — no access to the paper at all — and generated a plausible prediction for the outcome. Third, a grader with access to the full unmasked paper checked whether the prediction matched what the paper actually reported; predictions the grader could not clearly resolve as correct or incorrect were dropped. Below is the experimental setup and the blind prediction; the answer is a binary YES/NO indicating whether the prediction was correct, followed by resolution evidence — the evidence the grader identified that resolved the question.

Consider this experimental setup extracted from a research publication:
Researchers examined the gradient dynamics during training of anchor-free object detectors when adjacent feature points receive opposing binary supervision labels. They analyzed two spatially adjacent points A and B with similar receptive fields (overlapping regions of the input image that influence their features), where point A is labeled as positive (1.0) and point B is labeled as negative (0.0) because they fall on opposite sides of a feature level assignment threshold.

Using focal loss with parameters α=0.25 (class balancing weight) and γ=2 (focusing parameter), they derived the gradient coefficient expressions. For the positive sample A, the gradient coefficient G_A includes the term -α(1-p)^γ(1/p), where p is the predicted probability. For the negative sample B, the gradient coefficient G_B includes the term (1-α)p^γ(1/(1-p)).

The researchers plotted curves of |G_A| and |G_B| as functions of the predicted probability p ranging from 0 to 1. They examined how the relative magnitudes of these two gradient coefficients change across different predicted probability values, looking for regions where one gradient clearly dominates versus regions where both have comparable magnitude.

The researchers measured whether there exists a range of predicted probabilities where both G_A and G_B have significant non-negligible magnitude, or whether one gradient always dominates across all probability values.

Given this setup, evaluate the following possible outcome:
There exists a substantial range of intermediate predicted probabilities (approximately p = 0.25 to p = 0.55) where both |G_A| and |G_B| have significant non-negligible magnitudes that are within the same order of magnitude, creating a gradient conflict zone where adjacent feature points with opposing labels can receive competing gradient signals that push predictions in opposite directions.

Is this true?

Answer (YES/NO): NO